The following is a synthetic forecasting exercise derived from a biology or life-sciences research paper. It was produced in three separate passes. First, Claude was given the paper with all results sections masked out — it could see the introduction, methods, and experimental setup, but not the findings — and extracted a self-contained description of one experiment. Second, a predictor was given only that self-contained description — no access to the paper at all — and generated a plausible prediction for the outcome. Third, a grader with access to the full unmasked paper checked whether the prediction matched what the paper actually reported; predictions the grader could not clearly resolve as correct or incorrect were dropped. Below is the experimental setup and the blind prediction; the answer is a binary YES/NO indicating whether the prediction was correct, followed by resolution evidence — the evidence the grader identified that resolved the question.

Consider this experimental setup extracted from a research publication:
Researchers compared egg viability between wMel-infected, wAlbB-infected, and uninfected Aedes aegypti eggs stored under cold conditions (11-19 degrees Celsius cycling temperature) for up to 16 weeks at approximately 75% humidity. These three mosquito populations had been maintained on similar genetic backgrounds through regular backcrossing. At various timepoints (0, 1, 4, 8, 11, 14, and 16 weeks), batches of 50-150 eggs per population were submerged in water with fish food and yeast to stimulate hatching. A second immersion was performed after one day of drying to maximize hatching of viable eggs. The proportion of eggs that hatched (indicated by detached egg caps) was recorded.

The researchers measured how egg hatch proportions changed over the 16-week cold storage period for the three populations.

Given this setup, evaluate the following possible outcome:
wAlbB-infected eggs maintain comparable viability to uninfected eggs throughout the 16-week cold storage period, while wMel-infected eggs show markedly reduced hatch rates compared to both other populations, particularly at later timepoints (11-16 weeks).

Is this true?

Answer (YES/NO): NO